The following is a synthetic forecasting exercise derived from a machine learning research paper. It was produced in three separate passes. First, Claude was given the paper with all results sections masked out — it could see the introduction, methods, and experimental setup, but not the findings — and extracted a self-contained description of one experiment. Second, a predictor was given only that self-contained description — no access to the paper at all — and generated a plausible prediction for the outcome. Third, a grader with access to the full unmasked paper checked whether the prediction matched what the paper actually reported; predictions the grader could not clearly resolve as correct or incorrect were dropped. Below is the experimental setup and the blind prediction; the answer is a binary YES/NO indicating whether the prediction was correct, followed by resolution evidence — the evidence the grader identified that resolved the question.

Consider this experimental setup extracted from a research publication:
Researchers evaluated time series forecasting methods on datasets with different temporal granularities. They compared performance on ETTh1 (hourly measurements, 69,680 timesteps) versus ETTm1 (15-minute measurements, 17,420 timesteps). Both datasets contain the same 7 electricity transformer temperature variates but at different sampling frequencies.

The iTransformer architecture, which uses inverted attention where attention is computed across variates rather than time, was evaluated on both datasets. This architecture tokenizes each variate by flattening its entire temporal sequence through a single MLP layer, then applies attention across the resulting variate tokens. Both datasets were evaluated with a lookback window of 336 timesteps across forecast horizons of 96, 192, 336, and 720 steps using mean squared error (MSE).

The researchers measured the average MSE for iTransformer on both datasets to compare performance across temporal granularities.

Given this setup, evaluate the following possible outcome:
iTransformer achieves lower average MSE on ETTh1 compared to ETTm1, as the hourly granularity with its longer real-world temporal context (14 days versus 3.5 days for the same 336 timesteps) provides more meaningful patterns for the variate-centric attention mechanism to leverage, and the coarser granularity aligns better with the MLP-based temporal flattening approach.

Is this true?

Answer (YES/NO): NO